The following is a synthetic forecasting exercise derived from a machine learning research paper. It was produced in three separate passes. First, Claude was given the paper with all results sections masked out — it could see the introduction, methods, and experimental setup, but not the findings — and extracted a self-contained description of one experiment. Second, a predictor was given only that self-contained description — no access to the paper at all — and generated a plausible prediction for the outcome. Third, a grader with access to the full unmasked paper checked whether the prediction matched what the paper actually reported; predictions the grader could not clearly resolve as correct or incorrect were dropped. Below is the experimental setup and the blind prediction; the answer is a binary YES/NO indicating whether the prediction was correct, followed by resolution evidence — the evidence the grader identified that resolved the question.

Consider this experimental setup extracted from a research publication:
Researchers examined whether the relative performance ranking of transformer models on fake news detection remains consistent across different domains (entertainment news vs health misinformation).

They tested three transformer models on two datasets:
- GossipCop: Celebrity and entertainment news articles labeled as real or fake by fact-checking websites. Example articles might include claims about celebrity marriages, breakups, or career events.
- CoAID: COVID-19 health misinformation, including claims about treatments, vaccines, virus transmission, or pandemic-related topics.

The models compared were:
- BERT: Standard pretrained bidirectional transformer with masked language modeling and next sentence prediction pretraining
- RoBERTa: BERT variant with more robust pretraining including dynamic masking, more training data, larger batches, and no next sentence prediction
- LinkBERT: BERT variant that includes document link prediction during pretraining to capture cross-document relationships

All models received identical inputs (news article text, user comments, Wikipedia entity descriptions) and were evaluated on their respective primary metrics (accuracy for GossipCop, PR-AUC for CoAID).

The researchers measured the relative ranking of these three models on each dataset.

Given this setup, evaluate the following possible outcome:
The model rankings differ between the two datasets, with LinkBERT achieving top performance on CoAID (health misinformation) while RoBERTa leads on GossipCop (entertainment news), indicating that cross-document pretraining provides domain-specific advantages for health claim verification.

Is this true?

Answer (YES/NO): NO